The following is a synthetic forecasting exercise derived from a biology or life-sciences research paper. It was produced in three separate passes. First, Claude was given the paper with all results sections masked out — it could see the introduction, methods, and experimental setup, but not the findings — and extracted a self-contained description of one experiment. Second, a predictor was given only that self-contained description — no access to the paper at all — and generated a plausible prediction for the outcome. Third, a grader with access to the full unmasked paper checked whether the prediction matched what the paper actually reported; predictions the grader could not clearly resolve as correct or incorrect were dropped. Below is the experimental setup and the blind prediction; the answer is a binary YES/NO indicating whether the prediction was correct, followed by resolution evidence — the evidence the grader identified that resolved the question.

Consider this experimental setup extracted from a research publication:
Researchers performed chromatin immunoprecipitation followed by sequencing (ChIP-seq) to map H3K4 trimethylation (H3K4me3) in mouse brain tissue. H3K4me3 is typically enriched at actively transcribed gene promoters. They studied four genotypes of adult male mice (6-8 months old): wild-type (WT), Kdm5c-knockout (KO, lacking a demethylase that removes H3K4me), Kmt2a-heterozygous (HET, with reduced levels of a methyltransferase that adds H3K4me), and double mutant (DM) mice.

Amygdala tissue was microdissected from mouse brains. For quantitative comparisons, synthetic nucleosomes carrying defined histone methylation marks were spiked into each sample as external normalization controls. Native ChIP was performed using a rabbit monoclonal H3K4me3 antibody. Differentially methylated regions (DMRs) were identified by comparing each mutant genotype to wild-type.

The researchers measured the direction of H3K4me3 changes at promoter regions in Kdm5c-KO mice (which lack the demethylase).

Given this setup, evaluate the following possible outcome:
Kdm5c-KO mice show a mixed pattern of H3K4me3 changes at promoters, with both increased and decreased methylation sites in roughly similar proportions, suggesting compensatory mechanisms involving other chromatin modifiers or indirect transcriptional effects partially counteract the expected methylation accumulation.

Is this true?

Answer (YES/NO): NO